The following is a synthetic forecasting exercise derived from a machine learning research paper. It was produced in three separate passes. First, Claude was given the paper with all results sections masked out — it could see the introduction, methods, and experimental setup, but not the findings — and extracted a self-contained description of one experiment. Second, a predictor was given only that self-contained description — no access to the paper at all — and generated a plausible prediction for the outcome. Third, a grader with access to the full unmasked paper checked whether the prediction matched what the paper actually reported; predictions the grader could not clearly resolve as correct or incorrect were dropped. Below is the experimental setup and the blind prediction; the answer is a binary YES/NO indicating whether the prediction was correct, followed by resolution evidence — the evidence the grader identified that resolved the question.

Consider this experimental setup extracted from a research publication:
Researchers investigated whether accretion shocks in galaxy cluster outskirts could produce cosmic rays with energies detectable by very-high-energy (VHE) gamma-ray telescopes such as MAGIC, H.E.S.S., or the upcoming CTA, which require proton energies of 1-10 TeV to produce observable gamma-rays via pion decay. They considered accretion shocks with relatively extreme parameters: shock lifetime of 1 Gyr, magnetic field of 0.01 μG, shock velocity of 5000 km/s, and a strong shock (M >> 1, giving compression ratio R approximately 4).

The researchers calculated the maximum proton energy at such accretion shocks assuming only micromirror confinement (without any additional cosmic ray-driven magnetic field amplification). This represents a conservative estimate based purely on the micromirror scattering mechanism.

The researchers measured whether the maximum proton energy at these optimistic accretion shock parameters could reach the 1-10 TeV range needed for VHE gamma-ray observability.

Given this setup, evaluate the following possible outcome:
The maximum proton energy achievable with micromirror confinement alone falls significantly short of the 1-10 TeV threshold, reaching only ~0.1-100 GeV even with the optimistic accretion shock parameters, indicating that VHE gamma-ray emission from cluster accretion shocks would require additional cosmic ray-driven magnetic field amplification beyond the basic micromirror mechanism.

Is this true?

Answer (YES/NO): NO